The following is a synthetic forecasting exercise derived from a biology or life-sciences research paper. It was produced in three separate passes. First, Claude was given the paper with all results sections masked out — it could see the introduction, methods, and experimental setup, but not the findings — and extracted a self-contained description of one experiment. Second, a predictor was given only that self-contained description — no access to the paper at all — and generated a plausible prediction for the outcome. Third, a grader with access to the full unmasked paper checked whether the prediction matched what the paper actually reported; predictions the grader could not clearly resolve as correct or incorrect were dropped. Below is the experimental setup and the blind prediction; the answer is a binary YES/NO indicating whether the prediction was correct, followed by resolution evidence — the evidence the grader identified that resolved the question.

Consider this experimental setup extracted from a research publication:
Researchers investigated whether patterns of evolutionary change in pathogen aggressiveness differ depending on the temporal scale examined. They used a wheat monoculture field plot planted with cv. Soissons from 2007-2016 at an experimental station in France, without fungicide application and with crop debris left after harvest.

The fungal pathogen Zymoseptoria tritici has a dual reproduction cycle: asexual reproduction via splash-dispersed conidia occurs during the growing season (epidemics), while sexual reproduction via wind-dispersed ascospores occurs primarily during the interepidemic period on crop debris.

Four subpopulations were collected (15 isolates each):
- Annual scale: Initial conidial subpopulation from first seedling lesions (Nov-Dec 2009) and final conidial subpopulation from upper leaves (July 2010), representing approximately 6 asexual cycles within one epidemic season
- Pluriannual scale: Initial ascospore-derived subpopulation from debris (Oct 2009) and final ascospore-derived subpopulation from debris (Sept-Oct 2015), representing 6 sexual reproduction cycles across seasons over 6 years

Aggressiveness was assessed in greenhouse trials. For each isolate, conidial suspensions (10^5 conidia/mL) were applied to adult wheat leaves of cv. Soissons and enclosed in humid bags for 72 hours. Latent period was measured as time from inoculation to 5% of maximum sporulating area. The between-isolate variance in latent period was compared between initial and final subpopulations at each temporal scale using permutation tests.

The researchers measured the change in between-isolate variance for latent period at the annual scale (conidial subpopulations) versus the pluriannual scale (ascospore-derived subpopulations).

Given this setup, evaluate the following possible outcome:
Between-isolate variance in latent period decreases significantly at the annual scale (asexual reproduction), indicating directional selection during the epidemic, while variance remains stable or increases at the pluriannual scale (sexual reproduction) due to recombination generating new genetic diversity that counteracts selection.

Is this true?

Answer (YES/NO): YES